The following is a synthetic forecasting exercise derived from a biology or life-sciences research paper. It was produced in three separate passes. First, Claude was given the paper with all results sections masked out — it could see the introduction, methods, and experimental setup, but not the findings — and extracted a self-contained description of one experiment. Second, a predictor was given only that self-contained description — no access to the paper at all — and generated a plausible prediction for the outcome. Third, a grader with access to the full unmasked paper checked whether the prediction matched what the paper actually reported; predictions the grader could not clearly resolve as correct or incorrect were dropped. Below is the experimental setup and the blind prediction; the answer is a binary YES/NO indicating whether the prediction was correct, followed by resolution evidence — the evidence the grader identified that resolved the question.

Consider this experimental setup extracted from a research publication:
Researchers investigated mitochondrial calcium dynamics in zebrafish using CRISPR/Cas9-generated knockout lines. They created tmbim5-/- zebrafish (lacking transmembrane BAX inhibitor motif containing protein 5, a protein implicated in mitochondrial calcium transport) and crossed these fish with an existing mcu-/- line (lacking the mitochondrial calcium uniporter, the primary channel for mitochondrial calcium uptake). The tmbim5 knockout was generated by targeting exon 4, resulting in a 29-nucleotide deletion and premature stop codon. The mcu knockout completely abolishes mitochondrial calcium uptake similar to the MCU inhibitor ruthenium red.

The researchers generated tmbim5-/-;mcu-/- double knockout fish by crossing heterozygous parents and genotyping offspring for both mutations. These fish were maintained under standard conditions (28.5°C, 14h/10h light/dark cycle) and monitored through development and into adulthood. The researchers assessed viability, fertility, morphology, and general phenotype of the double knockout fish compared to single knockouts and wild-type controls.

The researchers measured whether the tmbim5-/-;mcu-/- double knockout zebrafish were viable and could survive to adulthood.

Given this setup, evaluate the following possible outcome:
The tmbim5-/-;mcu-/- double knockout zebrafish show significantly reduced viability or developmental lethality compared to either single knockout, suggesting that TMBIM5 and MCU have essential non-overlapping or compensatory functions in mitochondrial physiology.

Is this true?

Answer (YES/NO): NO